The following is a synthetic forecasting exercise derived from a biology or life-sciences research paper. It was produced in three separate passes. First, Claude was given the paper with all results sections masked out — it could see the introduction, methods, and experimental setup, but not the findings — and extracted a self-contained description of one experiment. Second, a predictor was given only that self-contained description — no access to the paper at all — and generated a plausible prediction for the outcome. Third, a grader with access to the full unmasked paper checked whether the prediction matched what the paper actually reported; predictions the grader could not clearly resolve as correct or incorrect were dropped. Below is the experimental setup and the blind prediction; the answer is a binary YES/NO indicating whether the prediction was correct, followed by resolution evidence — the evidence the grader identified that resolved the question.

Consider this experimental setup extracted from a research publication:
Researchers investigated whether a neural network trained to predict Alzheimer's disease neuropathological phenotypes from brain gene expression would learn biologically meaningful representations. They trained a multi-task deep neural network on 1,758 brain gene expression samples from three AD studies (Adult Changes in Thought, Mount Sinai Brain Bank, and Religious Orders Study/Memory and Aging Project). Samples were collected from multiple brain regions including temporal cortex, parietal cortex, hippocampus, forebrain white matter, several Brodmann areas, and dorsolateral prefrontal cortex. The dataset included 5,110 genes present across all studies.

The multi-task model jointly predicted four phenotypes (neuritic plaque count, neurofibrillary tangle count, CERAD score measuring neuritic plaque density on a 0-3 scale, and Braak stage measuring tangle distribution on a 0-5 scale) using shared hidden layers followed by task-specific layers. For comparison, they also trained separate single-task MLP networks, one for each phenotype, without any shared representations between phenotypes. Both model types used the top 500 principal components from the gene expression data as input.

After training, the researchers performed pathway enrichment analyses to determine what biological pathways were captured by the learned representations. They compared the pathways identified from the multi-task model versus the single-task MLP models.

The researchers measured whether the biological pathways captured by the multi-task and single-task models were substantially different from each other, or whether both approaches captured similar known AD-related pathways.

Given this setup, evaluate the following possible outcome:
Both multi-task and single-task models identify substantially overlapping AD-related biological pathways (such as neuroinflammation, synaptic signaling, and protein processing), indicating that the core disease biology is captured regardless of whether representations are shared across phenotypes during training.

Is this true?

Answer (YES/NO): YES